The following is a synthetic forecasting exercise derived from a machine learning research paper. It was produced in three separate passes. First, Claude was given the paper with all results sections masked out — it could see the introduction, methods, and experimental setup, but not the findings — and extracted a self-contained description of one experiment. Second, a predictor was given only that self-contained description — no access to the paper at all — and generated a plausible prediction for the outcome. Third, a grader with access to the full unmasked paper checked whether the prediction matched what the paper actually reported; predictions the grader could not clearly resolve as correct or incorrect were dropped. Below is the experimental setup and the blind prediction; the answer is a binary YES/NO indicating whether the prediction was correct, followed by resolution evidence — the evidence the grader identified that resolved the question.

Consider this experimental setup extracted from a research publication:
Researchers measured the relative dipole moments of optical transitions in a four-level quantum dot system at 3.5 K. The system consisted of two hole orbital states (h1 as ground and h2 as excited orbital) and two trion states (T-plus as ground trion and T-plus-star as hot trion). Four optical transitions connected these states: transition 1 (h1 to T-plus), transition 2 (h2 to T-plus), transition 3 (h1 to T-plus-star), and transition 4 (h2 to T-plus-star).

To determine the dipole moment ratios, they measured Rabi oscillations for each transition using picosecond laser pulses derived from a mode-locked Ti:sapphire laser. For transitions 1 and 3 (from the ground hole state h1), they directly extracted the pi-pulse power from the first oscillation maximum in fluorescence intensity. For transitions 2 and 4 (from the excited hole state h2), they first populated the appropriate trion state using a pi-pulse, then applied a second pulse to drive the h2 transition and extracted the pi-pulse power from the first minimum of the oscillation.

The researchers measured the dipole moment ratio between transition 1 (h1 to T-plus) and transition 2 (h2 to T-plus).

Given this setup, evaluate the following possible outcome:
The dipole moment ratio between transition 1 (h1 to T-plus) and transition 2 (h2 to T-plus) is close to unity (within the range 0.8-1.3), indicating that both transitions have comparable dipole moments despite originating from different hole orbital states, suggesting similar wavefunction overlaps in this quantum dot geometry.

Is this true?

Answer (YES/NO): NO